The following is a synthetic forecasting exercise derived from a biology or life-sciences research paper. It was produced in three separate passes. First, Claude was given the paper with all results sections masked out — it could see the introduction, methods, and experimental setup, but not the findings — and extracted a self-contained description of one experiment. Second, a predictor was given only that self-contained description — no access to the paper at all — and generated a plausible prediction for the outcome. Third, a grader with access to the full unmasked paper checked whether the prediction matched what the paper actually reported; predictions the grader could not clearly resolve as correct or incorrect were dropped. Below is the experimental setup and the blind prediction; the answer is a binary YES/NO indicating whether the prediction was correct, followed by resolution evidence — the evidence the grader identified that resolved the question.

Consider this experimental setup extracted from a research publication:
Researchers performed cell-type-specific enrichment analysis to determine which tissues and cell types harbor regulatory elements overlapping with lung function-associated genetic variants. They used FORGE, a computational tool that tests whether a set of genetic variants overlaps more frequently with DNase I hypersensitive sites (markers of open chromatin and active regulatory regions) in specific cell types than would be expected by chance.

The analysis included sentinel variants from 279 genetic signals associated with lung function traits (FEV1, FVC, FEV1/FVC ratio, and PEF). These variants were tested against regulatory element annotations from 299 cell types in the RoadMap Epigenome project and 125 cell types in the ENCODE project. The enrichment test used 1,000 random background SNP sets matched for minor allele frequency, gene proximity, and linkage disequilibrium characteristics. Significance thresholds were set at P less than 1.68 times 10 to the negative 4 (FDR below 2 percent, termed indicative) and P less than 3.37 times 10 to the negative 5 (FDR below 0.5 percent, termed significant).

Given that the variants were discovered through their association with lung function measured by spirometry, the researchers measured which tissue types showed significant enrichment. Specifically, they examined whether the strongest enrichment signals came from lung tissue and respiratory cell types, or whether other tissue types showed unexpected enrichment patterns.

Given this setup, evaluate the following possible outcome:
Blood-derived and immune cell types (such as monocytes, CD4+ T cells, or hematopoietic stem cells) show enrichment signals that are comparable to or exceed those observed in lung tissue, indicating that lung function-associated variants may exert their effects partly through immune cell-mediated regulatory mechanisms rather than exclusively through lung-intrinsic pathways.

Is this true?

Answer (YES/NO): NO